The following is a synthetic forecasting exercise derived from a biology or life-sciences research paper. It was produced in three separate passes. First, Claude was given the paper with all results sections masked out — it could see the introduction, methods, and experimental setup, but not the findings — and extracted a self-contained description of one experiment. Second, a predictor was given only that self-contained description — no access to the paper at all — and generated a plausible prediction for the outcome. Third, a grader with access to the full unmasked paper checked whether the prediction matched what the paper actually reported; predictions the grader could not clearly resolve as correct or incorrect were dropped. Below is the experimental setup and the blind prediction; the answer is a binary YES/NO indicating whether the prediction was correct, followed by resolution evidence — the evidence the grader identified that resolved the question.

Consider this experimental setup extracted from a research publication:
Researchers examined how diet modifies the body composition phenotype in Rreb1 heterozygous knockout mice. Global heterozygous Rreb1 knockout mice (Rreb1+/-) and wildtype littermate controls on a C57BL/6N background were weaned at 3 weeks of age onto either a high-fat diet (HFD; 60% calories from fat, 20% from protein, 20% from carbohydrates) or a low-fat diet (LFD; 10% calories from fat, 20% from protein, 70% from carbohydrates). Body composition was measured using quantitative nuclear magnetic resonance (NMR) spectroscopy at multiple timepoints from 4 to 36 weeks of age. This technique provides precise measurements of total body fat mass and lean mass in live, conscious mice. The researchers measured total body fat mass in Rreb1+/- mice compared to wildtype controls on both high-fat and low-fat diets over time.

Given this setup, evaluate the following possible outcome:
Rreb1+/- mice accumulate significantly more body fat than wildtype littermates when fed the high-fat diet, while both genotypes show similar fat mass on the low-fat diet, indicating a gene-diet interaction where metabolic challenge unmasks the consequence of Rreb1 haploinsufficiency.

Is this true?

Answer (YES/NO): NO